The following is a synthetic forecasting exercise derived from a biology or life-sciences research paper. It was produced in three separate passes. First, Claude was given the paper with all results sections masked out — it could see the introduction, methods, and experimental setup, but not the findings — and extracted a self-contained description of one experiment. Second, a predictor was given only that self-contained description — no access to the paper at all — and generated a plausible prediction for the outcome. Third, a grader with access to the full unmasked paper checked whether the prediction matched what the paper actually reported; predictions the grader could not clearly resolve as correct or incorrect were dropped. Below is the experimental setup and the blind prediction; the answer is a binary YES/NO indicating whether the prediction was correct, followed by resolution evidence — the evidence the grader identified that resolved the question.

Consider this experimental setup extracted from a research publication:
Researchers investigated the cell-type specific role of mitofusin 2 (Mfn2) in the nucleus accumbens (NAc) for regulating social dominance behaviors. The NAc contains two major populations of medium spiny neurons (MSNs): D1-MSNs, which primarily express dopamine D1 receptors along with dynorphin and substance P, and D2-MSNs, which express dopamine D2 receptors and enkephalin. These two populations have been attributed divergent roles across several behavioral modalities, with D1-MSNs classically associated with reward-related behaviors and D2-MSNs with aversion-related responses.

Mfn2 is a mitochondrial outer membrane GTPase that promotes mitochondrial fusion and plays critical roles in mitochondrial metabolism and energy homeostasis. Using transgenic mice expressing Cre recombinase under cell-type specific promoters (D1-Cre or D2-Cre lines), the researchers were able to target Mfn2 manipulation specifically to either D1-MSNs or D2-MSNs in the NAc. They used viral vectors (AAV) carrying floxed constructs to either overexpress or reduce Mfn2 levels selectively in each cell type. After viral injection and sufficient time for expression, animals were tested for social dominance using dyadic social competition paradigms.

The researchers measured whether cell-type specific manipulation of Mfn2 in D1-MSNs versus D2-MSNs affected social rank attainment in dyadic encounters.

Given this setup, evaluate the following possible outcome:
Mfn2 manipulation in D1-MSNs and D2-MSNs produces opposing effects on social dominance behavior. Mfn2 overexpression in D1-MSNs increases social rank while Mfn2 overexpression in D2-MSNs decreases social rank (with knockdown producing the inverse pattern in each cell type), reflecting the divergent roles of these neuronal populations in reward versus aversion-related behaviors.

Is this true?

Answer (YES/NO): NO